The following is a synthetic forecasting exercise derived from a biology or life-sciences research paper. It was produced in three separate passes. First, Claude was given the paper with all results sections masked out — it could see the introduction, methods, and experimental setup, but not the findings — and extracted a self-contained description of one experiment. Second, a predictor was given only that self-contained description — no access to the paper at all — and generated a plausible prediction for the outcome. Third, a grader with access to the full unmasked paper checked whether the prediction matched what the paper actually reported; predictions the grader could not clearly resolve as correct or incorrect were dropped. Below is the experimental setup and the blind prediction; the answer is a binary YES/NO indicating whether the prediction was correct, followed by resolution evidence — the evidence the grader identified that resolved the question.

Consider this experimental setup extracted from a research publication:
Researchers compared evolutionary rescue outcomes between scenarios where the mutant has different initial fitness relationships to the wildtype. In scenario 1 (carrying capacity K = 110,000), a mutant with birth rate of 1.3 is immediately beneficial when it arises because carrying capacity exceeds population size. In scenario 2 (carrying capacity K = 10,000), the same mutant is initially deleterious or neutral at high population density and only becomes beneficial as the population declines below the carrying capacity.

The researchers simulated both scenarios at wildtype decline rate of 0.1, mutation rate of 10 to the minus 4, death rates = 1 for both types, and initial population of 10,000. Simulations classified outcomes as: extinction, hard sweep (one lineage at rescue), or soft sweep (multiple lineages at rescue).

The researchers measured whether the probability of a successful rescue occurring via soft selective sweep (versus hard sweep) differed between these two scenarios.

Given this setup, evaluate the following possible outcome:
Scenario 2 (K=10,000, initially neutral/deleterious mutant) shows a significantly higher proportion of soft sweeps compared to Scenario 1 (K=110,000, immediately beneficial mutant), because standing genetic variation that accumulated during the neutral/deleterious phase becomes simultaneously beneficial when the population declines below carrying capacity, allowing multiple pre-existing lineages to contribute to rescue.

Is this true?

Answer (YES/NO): NO